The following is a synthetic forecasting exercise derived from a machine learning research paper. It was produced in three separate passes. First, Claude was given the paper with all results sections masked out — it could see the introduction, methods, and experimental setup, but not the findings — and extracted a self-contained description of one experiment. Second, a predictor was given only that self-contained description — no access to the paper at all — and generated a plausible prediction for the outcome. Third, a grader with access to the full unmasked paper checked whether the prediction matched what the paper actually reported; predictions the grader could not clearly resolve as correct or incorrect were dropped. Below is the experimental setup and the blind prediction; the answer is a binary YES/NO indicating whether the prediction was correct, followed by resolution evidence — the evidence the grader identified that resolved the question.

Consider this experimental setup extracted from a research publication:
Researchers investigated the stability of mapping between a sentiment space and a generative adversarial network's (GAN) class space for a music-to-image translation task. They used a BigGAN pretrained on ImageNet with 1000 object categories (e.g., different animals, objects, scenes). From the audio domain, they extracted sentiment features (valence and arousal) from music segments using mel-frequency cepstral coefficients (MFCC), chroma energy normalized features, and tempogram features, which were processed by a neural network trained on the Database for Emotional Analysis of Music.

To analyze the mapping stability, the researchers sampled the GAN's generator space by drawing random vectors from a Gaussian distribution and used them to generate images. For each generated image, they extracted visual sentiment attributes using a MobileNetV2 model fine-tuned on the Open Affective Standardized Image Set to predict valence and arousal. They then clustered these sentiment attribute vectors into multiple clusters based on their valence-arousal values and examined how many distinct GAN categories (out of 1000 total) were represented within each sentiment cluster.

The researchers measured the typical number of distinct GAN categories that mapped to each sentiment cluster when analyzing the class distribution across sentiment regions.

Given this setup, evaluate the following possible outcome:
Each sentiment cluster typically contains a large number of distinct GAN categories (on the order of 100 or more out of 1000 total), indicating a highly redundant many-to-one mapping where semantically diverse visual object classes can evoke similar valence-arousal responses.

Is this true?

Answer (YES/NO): YES